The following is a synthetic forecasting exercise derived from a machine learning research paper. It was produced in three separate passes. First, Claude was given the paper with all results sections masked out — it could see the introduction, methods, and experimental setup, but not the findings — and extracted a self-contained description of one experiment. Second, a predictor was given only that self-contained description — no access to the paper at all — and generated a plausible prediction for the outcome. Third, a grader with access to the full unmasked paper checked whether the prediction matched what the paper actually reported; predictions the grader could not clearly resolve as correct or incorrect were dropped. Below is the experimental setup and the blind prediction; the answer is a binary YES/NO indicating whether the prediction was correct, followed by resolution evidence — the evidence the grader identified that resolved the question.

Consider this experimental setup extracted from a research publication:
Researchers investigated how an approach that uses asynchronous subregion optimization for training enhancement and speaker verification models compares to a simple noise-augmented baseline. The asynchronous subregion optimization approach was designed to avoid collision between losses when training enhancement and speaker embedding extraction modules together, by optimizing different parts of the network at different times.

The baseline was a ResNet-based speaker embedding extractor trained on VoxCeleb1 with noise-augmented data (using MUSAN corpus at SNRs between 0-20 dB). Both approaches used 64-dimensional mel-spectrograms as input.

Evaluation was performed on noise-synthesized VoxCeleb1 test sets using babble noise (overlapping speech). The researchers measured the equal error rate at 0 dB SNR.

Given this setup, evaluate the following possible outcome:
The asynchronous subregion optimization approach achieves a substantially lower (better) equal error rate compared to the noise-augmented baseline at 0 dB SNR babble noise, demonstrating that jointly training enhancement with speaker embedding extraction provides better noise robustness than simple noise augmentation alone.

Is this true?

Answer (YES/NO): NO